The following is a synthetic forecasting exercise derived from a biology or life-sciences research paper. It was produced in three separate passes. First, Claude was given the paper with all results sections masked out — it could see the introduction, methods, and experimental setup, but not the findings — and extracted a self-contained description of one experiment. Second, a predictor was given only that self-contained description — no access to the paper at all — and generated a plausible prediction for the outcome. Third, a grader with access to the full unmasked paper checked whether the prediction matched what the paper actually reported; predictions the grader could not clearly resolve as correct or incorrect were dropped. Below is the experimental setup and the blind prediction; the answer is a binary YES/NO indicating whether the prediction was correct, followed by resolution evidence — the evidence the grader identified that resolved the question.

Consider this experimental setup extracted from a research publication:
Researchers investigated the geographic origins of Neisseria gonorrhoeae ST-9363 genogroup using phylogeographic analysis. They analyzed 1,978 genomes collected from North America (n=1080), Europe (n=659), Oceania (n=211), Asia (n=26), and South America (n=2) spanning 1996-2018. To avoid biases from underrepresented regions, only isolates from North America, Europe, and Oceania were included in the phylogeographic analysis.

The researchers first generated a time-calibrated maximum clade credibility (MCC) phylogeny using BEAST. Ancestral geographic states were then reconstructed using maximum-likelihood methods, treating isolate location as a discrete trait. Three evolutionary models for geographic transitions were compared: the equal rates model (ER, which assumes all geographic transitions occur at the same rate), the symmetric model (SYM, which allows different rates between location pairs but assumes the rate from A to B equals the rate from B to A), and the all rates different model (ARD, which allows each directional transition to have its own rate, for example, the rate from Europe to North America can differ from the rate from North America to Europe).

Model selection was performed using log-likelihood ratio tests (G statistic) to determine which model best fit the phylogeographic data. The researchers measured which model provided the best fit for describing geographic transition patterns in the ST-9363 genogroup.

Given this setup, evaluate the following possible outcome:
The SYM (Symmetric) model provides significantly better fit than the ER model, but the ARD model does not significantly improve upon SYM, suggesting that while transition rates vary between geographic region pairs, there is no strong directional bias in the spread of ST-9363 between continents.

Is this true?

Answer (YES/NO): NO